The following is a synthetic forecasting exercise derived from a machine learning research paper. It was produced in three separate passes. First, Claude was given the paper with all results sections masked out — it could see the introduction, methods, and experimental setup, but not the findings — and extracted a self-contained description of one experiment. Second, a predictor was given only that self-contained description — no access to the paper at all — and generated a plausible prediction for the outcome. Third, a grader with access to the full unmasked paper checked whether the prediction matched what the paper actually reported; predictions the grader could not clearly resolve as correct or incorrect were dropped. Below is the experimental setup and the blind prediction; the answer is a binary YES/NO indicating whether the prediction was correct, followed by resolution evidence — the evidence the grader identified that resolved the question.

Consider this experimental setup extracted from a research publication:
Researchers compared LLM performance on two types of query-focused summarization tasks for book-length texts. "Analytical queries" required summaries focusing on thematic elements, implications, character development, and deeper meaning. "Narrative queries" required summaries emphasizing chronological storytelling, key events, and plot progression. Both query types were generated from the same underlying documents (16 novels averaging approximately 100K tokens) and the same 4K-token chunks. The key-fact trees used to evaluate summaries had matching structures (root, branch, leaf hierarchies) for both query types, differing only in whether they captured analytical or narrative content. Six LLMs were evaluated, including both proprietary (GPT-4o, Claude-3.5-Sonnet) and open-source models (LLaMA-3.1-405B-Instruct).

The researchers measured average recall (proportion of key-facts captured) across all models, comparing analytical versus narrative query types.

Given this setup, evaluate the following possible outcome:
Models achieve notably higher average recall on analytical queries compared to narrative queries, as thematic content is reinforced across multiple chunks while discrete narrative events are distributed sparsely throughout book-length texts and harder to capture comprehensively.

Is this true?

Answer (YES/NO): NO